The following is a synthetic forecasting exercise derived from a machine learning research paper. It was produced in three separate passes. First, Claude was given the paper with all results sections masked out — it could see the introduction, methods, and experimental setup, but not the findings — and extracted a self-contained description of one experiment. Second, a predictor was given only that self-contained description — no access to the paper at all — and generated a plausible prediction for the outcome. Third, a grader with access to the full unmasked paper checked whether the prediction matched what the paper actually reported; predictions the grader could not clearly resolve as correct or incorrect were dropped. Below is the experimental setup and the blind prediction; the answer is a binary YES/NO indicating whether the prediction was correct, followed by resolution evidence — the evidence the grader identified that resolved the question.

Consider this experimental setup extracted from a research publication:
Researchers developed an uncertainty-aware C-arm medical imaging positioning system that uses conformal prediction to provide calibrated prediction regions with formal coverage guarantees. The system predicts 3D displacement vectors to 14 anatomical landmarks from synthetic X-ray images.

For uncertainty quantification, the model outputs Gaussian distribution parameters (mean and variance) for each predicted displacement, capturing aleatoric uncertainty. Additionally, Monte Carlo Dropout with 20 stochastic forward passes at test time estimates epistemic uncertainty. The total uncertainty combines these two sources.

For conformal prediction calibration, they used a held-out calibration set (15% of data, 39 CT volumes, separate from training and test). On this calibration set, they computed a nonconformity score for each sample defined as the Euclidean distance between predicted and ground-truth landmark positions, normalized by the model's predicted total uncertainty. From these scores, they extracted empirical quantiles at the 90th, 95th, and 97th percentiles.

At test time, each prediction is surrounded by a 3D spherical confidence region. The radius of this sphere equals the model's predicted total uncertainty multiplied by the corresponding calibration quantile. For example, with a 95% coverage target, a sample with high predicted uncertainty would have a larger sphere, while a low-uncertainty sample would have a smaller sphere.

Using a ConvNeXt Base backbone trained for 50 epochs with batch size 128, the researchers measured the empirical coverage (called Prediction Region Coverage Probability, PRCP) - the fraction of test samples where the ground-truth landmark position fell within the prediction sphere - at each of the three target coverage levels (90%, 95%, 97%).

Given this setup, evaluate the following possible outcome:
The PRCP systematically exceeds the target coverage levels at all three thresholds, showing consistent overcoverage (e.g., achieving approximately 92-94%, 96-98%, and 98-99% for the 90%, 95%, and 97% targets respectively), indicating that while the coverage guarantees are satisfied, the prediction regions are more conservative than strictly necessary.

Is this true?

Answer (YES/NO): NO